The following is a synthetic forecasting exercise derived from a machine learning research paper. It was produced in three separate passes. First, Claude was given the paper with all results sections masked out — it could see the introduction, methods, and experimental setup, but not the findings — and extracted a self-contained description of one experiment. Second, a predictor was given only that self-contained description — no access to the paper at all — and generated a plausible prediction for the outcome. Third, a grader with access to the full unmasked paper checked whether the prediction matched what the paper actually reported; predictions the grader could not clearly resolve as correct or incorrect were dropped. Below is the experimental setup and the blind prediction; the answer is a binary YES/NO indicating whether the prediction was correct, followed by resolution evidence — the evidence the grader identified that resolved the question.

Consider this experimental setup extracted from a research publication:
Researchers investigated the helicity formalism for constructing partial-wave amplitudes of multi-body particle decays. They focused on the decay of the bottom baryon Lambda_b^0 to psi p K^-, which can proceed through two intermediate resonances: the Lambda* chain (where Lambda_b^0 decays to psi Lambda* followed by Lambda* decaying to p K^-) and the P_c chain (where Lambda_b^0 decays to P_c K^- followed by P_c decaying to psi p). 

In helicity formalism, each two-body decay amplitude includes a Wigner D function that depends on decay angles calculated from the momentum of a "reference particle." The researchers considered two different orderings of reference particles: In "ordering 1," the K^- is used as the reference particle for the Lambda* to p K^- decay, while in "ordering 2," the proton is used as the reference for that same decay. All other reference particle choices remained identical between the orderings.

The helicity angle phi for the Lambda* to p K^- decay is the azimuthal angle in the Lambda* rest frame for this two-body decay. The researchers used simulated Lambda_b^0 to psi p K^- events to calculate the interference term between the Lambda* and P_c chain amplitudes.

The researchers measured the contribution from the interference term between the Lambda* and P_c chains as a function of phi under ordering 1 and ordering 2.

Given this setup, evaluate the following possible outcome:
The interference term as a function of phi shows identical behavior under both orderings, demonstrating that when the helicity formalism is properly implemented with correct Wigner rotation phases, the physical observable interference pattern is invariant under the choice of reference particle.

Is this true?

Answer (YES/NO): NO